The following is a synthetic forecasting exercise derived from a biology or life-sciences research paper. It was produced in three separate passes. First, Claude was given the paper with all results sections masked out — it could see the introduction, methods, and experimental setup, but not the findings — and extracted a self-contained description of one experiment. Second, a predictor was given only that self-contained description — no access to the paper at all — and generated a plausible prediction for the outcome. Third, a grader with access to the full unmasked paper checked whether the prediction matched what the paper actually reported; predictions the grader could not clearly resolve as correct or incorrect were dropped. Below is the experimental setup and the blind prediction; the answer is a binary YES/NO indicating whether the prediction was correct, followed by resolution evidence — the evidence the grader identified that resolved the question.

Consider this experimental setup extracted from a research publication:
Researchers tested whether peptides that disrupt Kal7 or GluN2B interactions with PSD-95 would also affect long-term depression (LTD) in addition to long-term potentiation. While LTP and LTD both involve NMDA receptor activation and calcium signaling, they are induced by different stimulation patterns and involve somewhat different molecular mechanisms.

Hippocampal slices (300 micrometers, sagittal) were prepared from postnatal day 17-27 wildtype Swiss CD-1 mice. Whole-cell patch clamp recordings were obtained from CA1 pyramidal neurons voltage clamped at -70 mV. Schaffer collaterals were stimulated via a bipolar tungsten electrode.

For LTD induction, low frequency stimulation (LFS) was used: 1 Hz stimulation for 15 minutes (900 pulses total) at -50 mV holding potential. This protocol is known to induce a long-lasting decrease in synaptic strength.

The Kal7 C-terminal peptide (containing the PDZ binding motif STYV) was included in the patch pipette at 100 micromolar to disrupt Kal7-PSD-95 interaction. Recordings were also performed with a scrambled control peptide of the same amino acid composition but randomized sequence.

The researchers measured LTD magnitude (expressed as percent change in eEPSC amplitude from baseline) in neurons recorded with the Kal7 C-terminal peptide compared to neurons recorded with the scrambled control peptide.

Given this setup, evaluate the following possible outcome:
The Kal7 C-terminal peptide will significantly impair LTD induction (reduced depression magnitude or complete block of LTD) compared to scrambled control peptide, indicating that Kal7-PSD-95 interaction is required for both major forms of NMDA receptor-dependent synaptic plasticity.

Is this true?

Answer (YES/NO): YES